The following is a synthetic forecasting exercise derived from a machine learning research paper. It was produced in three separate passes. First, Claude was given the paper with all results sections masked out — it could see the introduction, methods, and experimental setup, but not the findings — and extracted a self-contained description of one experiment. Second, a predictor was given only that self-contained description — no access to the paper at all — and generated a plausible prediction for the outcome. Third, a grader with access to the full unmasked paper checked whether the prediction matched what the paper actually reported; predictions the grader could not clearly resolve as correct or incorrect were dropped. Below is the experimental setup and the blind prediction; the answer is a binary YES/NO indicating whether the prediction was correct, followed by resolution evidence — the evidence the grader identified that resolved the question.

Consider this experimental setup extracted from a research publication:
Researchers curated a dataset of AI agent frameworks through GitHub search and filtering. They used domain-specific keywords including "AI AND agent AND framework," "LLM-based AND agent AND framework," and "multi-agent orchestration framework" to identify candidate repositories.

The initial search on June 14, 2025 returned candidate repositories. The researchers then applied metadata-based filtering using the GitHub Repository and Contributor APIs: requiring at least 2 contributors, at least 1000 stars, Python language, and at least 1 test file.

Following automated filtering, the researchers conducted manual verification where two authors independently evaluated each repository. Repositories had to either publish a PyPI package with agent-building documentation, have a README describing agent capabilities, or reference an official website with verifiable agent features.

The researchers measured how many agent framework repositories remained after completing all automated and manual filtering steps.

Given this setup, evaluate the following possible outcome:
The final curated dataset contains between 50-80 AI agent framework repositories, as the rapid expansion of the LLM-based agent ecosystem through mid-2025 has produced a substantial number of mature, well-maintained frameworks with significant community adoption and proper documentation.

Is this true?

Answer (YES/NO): NO